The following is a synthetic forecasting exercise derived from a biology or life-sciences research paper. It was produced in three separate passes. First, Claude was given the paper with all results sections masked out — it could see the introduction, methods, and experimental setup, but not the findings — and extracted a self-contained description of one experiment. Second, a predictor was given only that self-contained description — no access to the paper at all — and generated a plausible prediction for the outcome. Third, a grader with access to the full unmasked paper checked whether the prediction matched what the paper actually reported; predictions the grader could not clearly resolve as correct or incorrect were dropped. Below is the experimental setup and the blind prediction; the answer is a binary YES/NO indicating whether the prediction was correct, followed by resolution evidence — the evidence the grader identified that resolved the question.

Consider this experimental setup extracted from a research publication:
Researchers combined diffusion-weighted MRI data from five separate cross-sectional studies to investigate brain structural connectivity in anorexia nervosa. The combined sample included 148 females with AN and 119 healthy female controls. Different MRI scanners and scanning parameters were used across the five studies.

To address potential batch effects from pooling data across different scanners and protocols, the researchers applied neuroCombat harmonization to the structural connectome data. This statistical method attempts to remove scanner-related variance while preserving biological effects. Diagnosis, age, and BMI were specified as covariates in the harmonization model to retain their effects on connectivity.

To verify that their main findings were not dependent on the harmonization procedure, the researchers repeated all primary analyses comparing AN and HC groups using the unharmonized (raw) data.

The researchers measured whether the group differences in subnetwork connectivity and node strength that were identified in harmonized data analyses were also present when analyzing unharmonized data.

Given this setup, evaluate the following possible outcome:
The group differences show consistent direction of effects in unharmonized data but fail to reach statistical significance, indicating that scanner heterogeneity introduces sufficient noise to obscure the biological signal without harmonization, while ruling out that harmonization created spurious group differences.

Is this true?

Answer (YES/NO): NO